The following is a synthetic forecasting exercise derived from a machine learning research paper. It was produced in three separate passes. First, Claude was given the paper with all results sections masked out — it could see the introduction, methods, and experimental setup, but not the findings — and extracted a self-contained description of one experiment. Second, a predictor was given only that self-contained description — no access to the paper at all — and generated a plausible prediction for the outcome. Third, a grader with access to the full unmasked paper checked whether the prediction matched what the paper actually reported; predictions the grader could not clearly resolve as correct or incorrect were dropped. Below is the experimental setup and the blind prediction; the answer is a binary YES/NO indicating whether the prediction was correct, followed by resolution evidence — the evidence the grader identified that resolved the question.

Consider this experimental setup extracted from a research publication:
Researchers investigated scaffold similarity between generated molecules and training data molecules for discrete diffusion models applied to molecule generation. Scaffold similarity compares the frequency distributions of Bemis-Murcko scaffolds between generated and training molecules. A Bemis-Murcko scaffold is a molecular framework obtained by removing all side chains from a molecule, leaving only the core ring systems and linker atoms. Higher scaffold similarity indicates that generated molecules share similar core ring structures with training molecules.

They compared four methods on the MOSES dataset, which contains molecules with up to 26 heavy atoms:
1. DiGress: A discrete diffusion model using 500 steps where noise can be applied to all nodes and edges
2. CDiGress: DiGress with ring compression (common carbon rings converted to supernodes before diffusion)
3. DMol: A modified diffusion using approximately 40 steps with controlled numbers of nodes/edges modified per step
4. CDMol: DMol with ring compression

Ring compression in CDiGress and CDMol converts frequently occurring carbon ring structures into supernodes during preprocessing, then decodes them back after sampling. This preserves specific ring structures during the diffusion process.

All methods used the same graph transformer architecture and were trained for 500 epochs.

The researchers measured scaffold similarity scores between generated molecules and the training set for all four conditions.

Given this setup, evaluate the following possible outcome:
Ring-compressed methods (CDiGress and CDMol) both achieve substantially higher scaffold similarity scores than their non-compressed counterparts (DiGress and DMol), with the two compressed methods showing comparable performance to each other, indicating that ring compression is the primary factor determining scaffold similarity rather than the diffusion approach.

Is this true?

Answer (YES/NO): NO